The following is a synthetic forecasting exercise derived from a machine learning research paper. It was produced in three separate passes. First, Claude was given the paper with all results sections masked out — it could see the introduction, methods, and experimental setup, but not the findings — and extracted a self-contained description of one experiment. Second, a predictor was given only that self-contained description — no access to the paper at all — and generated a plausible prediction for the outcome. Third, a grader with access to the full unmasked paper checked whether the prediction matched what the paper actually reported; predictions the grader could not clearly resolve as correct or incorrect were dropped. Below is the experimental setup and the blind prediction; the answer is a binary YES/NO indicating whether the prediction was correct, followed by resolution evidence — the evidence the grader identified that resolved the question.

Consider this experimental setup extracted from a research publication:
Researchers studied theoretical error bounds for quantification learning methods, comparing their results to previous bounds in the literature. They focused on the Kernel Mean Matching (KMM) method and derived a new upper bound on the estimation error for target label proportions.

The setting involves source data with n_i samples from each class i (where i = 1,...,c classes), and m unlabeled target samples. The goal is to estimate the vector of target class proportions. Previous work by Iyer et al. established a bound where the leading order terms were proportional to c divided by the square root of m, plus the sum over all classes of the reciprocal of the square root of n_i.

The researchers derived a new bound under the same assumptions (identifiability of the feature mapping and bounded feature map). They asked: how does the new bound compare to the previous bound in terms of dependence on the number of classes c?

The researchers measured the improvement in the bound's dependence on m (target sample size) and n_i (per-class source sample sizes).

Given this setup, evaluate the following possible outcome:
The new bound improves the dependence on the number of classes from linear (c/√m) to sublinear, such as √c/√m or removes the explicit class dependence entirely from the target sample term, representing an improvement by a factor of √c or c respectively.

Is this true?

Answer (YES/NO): YES